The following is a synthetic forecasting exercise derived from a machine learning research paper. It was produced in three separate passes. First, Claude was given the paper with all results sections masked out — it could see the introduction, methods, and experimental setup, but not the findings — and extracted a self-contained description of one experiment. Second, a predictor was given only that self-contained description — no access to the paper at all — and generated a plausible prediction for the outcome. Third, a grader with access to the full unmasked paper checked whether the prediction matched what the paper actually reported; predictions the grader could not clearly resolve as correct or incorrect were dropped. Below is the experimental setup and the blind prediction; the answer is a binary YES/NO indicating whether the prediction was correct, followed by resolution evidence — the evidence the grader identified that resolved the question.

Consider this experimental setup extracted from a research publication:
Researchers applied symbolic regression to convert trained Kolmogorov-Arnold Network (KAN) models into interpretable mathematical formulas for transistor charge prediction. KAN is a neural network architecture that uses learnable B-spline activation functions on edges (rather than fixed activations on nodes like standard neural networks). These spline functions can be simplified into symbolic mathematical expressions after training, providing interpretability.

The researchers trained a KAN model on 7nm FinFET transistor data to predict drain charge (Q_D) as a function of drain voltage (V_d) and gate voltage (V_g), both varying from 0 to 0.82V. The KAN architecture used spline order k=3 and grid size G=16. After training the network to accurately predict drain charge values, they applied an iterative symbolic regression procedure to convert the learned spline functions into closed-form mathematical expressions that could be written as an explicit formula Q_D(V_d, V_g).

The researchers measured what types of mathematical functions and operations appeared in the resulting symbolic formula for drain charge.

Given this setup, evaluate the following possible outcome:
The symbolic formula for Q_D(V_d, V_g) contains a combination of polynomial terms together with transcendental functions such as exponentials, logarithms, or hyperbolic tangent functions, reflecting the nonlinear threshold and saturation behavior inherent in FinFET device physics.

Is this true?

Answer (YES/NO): YES